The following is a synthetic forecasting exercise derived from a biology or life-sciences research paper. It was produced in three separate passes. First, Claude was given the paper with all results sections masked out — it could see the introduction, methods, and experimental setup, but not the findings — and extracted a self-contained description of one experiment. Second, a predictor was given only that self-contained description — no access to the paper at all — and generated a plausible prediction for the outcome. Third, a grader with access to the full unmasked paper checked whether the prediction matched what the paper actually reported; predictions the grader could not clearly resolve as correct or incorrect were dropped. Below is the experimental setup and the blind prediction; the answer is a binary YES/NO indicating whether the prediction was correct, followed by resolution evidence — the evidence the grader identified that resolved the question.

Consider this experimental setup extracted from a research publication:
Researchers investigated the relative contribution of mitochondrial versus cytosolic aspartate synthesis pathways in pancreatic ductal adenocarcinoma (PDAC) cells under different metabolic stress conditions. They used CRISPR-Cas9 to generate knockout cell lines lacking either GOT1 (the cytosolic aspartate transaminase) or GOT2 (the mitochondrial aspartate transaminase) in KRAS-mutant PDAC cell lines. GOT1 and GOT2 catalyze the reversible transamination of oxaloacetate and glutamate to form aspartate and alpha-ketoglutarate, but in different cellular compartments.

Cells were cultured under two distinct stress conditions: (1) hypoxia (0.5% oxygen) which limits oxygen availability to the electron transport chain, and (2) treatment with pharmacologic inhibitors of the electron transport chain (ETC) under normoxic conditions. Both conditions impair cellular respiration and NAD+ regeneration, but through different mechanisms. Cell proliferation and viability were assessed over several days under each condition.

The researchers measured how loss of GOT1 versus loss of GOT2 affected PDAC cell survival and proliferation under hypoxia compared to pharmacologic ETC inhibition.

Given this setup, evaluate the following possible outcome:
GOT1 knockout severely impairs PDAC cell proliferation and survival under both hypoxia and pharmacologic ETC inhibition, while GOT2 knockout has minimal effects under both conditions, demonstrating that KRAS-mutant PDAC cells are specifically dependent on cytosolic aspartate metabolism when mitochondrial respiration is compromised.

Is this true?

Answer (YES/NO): NO